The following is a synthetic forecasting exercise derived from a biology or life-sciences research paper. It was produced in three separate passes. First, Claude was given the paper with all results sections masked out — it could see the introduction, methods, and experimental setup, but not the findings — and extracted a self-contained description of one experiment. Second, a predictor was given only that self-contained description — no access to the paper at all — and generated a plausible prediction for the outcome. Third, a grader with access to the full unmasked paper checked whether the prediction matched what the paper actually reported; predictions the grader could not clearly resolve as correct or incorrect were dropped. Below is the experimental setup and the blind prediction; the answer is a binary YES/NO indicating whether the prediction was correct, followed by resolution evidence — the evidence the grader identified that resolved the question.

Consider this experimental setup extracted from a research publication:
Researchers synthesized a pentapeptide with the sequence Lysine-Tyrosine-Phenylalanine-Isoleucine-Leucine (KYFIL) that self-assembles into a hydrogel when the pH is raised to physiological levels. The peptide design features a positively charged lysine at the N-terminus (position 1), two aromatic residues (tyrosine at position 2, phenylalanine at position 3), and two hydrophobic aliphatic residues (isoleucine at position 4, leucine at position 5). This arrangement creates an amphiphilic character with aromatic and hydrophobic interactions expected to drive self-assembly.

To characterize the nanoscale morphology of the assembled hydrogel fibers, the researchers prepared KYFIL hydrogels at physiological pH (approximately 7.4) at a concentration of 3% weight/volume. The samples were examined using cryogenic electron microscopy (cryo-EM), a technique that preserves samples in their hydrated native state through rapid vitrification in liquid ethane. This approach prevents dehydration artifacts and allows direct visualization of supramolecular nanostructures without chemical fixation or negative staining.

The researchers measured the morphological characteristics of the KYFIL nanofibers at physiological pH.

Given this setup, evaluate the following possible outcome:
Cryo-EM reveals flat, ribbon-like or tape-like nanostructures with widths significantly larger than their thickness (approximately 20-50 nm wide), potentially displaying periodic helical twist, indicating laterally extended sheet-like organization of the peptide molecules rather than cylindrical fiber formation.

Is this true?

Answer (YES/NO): YES